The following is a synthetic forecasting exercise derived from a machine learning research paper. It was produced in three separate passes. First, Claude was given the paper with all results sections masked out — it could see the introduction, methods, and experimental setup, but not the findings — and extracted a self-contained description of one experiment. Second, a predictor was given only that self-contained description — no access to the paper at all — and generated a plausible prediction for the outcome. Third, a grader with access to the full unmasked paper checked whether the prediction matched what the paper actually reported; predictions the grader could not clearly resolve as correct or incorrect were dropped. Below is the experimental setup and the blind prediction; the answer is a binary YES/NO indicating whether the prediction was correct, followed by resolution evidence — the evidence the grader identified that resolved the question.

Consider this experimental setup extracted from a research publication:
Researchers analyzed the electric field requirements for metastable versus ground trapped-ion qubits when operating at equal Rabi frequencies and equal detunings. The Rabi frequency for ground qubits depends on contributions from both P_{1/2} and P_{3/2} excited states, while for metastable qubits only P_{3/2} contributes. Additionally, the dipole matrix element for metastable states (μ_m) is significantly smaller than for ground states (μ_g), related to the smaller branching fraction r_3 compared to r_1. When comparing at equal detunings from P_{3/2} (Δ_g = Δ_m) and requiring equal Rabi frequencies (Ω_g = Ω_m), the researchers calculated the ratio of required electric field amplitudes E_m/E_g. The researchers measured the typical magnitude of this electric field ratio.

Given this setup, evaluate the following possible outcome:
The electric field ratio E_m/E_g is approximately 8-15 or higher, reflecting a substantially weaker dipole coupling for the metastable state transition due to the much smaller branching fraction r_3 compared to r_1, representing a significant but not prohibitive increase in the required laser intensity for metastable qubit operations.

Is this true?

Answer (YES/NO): NO